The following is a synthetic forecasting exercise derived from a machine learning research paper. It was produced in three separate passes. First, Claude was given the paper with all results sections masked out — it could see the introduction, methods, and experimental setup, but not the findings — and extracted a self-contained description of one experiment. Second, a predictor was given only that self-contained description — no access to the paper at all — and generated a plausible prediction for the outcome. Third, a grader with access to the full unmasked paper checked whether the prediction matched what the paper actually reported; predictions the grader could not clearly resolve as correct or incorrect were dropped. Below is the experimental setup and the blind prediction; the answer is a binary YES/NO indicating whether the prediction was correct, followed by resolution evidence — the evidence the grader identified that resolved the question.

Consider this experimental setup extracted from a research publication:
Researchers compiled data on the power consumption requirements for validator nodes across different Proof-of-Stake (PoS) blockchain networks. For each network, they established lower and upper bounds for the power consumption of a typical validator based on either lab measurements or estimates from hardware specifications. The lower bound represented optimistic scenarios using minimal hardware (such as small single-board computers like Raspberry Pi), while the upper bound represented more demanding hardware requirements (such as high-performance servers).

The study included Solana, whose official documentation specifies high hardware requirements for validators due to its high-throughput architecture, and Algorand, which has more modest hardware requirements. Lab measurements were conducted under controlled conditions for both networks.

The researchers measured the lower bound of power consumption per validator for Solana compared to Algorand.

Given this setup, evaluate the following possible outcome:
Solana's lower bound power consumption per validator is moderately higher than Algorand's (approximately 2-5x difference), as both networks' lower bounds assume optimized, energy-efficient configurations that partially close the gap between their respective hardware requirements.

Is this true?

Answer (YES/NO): NO